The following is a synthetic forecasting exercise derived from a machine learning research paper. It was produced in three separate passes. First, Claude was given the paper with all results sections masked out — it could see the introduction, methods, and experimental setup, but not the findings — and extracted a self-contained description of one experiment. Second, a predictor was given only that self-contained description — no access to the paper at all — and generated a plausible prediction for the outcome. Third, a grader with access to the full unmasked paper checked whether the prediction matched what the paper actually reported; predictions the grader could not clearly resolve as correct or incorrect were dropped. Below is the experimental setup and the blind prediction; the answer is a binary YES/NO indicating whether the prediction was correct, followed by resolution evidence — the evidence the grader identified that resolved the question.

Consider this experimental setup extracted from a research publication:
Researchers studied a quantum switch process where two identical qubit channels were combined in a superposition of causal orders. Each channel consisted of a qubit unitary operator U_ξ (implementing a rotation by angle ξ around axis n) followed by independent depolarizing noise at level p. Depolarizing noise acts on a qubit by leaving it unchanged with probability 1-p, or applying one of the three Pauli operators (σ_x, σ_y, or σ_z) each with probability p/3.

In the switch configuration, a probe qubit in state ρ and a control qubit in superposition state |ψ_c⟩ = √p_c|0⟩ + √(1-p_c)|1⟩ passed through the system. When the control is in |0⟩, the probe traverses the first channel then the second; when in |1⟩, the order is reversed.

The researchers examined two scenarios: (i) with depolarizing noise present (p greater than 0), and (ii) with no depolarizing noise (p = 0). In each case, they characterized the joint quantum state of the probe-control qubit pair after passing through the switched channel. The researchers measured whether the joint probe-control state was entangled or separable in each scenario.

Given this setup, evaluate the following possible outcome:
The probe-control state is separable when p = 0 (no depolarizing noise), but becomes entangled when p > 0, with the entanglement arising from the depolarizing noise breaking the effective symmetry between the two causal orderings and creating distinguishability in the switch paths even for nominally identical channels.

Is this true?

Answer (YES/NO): YES